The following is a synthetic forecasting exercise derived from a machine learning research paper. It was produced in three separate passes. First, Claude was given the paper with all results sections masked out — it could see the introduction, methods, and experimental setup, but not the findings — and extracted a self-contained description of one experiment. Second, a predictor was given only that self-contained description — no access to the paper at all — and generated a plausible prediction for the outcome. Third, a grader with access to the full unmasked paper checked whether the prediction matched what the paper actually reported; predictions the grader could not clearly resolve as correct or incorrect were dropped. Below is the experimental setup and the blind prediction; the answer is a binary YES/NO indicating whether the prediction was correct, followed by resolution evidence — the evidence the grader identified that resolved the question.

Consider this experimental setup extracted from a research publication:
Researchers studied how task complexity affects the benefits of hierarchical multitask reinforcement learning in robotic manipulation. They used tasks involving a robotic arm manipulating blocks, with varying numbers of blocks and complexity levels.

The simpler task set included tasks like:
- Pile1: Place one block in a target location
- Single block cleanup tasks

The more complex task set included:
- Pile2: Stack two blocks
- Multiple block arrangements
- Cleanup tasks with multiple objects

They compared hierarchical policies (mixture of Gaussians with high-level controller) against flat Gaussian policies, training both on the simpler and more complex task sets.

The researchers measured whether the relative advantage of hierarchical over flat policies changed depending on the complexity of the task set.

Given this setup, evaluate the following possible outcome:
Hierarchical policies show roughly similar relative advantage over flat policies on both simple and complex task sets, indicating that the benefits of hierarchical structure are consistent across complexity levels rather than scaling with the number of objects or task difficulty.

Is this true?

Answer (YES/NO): NO